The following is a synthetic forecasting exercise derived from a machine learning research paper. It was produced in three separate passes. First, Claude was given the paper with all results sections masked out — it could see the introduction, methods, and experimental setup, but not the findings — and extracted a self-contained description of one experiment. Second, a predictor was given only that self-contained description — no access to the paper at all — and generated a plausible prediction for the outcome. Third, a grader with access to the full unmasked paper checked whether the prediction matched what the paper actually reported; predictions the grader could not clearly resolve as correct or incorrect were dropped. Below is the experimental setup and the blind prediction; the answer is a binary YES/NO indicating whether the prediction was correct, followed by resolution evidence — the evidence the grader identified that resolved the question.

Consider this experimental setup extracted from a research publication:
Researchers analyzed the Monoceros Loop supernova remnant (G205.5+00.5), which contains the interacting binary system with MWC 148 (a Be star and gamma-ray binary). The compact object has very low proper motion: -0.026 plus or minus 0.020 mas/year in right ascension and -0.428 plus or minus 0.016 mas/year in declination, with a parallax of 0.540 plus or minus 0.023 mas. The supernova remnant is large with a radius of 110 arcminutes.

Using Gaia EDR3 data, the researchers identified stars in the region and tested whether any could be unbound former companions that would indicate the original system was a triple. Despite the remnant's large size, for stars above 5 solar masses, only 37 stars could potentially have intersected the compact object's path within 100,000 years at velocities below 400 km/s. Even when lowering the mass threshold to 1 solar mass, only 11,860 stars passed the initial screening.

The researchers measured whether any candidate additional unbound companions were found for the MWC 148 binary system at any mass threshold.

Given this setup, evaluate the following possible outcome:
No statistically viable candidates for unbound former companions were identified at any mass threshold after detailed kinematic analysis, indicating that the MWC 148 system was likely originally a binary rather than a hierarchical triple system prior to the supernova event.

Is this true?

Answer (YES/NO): YES